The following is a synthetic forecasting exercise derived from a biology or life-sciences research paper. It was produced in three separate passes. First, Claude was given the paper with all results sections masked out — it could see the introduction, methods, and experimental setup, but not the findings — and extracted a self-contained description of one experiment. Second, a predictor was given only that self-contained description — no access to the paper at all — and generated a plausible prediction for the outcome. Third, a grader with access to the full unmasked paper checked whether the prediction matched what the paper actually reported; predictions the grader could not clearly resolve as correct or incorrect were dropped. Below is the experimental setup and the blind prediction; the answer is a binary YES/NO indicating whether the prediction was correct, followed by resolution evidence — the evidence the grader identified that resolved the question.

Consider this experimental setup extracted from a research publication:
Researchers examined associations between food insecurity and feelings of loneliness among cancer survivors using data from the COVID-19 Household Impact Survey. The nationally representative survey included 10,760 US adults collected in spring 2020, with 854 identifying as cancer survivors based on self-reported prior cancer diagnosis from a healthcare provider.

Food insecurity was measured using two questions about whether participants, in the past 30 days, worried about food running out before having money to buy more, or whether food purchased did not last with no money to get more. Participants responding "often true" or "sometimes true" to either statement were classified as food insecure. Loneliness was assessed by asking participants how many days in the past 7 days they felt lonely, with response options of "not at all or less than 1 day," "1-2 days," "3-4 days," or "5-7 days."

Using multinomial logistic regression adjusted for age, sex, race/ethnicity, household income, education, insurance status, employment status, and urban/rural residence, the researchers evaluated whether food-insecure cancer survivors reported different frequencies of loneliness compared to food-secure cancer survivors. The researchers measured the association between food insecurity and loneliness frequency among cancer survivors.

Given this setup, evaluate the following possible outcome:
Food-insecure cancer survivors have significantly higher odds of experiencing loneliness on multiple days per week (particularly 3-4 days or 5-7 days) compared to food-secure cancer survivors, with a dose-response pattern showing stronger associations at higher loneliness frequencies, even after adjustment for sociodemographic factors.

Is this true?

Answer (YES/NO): YES